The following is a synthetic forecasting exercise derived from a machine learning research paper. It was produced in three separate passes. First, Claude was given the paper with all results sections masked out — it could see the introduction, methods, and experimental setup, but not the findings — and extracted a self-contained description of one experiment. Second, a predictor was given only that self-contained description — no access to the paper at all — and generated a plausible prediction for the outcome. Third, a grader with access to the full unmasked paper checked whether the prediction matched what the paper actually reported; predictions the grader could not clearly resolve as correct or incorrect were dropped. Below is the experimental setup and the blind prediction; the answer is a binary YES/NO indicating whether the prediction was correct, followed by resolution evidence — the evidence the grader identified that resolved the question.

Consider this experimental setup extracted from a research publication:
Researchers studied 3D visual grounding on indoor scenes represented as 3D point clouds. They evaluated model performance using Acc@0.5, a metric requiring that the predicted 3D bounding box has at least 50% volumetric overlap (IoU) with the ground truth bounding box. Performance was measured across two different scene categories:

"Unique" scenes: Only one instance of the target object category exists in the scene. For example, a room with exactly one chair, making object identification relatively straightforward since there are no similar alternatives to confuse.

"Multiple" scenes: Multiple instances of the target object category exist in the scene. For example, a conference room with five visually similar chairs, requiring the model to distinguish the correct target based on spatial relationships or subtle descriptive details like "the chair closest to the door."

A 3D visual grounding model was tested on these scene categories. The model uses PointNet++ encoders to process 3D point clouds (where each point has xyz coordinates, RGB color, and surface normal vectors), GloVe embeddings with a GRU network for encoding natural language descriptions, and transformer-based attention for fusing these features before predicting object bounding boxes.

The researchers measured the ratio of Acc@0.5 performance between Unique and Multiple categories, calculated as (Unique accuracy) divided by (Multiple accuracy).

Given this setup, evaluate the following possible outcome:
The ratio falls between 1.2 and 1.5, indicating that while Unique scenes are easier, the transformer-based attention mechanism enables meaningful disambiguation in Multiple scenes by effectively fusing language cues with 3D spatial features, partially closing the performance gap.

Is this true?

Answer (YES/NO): NO